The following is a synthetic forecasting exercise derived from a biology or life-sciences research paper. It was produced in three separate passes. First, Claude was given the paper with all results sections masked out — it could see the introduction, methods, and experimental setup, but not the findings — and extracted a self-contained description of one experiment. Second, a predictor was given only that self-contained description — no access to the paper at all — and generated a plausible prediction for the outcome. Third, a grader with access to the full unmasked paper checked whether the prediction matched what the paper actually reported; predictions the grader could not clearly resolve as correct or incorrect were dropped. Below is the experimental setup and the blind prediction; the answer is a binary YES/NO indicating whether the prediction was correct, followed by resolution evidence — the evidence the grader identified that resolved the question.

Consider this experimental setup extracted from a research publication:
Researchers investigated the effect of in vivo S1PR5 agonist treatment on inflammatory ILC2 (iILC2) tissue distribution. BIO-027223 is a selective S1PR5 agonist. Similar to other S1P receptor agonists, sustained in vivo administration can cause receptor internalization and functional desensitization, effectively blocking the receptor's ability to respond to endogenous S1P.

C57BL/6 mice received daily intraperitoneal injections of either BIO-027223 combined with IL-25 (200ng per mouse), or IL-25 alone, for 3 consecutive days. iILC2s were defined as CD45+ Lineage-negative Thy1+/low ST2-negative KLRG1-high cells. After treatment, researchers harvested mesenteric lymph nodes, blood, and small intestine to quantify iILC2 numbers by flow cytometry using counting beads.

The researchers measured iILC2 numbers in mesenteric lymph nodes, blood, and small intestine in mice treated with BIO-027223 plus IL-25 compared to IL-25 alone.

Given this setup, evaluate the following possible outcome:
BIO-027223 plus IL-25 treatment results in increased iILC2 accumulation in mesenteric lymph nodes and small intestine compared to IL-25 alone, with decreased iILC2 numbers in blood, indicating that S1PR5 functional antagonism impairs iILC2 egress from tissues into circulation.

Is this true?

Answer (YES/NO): NO